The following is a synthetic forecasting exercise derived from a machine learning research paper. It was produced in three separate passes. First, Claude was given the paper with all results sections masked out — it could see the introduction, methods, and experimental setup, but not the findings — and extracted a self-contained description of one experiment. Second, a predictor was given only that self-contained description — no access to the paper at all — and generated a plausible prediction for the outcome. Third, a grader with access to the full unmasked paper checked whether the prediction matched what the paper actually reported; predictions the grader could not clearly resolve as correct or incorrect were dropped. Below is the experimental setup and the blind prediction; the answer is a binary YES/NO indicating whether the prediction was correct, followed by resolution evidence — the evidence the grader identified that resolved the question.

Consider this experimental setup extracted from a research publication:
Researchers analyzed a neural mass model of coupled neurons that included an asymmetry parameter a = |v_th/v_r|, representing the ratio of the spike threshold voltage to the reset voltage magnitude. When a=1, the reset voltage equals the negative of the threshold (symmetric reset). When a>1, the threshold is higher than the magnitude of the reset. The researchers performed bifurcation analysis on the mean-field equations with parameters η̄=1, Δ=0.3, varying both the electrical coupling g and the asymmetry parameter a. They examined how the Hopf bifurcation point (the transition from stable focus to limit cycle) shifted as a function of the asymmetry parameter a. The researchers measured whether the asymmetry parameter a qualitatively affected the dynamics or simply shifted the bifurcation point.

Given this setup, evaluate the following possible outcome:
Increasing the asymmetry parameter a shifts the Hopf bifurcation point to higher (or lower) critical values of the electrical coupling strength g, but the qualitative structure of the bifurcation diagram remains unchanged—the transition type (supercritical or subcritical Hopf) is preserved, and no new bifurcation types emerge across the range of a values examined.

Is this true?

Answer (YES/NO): YES